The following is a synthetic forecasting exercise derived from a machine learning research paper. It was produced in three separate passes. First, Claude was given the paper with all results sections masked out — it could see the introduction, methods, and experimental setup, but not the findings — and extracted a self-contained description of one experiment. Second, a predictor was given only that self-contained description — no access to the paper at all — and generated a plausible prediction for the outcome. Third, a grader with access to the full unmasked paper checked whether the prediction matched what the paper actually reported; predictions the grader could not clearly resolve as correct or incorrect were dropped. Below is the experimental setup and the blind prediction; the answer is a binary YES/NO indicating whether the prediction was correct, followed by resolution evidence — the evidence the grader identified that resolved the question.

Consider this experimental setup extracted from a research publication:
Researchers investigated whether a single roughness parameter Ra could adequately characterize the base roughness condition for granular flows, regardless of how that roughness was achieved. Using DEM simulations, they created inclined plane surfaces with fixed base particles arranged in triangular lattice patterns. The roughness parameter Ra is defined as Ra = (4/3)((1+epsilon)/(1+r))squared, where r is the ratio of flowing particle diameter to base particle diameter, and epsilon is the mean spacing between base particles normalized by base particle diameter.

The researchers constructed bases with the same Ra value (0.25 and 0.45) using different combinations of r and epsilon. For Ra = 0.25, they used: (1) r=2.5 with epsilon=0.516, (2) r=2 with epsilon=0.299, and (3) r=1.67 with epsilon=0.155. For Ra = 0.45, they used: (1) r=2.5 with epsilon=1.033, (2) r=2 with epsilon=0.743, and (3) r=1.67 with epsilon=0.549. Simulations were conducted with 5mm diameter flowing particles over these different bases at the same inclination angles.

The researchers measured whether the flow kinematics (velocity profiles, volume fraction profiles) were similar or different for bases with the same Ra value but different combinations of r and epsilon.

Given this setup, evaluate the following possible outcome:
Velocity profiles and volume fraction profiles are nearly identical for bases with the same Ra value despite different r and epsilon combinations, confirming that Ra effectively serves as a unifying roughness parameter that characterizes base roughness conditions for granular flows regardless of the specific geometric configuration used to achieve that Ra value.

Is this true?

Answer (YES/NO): YES